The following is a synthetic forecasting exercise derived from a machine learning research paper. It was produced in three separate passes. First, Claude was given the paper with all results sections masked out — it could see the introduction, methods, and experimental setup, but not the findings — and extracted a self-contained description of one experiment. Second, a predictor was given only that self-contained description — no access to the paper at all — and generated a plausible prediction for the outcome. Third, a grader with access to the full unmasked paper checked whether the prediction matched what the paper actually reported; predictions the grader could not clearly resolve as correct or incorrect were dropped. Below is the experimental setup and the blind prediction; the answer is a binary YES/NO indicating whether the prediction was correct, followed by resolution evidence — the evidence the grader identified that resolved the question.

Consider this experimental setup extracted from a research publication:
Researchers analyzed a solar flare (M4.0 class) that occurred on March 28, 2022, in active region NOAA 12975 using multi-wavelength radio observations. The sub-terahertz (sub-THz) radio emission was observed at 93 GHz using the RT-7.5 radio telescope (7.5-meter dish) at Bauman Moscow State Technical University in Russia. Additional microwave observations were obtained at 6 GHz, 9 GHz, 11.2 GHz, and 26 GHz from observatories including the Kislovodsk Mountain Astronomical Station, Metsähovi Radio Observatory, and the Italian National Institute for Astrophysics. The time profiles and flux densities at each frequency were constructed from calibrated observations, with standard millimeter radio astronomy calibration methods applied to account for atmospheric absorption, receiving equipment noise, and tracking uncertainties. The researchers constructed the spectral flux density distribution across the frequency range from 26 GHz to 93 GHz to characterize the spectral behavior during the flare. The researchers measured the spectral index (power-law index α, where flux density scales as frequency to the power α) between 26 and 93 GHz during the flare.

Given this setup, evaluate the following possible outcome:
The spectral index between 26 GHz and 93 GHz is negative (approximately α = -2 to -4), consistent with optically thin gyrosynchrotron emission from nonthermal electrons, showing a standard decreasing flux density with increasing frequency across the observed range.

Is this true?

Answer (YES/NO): NO